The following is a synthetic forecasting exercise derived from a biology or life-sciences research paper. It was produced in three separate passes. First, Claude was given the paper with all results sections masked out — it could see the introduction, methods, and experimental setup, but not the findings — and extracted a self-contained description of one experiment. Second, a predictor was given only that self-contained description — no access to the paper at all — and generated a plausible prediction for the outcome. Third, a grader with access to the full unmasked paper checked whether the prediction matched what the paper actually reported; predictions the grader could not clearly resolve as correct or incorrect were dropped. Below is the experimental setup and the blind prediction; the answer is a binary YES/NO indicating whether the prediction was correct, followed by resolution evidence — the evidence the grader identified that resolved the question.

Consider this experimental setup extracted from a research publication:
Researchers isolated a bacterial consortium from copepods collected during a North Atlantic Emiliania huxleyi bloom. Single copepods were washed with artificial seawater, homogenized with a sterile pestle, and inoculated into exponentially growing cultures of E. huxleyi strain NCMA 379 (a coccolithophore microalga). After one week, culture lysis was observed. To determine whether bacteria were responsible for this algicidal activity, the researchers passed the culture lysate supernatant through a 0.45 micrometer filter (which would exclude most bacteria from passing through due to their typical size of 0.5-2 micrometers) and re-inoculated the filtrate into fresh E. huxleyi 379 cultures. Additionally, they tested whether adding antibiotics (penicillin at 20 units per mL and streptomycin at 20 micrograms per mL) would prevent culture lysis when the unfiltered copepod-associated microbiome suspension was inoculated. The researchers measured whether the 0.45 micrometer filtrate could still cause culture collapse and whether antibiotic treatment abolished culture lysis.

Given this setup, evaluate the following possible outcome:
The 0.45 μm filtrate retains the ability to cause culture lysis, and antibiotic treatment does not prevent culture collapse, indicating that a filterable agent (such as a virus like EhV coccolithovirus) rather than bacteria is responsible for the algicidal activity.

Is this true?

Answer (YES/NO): NO